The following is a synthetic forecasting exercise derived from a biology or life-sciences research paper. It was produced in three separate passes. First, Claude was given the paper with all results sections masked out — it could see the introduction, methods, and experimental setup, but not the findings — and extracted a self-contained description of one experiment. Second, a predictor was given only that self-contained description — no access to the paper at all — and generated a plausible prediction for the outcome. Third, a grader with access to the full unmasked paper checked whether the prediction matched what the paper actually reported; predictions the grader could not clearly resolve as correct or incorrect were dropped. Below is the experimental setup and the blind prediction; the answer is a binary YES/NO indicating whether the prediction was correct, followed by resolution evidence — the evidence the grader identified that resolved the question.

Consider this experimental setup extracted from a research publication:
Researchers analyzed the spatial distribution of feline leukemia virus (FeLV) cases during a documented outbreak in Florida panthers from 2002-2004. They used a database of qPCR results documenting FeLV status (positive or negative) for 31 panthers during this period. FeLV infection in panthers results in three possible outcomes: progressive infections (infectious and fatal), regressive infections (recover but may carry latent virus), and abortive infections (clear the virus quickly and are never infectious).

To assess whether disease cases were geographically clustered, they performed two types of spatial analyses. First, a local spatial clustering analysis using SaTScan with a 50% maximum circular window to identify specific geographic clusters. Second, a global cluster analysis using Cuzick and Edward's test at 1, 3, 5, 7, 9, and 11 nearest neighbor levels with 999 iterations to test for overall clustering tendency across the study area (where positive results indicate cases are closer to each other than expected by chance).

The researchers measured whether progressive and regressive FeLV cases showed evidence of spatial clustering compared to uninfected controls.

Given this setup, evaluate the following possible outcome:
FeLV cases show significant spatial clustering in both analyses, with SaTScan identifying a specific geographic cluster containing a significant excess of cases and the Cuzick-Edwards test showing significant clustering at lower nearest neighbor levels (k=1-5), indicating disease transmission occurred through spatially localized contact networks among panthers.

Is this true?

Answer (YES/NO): NO